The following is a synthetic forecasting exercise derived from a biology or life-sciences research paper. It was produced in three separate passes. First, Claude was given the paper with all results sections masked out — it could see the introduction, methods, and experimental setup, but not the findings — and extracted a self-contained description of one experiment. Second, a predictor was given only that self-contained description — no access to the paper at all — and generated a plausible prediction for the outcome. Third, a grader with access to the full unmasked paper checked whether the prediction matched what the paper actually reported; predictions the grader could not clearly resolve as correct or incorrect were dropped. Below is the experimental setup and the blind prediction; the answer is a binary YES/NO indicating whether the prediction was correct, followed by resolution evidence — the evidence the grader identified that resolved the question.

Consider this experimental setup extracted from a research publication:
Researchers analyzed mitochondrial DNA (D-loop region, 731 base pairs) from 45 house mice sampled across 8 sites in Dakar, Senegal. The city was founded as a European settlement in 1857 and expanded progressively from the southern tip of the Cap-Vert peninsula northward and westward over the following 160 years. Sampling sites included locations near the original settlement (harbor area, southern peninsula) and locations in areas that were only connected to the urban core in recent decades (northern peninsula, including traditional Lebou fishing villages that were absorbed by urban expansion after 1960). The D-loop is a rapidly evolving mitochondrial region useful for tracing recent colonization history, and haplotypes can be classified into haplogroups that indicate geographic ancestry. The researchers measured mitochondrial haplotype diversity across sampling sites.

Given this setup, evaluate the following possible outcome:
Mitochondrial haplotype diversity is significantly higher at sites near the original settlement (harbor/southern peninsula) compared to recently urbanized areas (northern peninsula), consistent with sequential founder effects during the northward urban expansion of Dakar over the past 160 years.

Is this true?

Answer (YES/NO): YES